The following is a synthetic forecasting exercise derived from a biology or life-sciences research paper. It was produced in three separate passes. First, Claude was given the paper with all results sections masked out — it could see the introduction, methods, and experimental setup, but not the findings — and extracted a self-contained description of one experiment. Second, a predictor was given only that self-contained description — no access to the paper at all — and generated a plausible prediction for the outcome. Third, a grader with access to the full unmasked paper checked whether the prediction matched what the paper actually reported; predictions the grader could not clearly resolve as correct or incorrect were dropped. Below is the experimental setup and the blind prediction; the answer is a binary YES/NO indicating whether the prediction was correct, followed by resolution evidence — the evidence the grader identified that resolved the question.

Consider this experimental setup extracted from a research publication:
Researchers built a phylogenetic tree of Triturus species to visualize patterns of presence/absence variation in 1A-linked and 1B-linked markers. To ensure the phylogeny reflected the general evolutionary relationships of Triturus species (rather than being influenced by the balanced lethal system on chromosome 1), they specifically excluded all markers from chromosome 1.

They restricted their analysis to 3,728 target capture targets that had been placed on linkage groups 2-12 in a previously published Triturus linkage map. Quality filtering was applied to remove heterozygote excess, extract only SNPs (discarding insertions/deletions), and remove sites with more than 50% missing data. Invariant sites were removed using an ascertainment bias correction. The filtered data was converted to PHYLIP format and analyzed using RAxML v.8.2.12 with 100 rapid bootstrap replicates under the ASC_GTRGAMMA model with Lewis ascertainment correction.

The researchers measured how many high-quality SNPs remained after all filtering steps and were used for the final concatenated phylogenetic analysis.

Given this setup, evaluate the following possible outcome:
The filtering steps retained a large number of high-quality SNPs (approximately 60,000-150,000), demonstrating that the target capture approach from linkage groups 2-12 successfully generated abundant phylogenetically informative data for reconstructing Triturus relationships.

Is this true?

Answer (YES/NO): NO